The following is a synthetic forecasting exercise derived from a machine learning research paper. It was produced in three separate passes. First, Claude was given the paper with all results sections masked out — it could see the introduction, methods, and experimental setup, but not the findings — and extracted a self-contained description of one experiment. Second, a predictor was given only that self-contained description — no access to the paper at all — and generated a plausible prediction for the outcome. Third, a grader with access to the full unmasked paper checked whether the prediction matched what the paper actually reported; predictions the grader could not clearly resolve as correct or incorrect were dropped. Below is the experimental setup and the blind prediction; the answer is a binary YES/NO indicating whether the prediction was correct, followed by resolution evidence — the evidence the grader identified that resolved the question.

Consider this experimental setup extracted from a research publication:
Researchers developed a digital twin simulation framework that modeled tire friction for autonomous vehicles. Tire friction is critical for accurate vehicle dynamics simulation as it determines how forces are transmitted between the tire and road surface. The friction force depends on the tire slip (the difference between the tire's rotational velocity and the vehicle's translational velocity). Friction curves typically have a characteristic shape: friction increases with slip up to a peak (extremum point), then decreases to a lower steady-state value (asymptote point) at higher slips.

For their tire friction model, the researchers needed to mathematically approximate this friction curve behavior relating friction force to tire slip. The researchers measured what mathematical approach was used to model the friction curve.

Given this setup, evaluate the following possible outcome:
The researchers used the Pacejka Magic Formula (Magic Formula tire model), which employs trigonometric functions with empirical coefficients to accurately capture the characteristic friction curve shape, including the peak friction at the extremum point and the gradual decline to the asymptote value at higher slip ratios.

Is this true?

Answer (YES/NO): NO